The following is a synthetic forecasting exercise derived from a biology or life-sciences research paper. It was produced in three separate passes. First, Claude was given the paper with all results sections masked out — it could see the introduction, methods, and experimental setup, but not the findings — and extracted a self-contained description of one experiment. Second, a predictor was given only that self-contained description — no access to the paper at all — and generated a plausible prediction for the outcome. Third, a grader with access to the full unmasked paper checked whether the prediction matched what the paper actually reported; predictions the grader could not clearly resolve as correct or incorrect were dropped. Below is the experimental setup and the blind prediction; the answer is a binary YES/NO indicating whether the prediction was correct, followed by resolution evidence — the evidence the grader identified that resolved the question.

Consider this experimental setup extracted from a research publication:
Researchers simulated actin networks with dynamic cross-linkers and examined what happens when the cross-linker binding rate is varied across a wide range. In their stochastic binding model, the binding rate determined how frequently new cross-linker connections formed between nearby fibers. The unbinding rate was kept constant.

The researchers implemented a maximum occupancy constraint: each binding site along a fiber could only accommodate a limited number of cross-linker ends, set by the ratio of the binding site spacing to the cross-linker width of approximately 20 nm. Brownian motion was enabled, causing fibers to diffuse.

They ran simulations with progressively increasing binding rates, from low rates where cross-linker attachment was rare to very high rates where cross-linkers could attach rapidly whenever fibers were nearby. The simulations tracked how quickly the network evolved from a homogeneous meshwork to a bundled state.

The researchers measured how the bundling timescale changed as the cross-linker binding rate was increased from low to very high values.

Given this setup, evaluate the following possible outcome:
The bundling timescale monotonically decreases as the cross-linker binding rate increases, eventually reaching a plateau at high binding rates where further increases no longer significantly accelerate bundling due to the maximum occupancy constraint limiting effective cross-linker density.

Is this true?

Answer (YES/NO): NO